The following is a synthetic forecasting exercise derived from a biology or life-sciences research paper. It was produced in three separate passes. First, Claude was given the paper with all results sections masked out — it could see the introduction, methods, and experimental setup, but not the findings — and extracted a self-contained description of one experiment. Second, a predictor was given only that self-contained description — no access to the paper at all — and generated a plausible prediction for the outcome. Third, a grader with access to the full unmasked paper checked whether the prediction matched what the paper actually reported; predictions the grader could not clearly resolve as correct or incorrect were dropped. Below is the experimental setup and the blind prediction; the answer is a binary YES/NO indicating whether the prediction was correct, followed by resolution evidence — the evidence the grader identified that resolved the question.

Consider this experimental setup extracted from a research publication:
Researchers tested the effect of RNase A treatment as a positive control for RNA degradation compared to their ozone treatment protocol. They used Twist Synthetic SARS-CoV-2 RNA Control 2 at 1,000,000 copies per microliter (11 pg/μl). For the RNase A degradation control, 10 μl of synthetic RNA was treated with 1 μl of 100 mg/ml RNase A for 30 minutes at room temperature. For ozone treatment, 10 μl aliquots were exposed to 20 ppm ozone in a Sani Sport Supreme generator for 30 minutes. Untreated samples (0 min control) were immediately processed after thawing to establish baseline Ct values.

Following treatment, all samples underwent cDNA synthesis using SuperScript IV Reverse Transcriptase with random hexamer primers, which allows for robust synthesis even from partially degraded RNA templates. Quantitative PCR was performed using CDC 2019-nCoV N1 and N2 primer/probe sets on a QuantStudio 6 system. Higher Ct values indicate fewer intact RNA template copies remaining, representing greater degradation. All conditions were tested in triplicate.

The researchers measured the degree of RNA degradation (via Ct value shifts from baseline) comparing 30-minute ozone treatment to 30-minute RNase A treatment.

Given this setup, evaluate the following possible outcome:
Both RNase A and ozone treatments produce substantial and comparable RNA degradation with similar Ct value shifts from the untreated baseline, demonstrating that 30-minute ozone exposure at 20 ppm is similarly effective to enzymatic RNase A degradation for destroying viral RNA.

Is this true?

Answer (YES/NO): NO